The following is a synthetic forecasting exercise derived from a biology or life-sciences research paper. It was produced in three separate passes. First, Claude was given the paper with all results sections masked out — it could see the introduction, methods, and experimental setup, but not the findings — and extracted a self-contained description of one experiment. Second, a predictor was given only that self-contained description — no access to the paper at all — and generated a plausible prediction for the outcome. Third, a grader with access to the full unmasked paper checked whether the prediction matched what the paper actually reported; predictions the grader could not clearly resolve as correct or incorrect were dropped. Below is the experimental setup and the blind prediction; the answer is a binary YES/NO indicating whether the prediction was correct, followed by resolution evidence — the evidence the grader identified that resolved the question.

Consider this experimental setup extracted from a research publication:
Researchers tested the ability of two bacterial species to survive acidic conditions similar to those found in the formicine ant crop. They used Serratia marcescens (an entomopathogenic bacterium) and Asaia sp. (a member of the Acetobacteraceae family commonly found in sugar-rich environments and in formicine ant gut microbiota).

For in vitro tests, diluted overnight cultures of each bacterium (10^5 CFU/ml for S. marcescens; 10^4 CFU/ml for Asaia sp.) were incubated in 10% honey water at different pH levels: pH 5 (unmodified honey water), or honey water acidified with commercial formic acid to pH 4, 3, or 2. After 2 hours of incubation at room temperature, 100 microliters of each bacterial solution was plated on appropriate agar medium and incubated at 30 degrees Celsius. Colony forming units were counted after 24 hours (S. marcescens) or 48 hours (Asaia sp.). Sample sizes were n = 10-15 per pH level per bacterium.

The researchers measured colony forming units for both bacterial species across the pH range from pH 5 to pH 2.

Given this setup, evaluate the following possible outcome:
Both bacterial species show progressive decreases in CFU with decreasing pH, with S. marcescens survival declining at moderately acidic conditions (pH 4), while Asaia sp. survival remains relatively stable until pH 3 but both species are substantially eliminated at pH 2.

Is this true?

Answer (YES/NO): NO